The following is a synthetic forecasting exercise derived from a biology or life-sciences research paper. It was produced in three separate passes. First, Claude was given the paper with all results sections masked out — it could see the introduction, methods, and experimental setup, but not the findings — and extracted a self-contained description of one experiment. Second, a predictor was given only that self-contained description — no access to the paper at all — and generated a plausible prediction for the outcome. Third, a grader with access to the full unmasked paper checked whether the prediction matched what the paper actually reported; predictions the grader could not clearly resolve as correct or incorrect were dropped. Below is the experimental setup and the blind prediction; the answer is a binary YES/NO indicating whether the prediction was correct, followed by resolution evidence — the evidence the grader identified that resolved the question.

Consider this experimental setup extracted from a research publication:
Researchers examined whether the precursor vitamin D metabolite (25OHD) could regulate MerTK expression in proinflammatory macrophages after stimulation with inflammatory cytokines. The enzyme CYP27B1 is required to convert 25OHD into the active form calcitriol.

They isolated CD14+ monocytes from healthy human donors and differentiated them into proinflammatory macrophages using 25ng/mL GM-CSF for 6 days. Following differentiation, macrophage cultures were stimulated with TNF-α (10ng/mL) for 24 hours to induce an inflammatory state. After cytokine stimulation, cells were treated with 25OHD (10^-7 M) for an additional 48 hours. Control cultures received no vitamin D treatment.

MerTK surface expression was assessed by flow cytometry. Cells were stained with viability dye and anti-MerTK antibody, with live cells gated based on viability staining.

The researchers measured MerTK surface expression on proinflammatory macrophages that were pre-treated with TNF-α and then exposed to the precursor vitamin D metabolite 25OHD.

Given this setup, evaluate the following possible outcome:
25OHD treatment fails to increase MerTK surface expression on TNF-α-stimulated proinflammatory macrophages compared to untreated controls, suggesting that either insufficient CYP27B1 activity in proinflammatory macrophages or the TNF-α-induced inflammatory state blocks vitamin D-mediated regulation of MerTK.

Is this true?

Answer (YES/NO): NO